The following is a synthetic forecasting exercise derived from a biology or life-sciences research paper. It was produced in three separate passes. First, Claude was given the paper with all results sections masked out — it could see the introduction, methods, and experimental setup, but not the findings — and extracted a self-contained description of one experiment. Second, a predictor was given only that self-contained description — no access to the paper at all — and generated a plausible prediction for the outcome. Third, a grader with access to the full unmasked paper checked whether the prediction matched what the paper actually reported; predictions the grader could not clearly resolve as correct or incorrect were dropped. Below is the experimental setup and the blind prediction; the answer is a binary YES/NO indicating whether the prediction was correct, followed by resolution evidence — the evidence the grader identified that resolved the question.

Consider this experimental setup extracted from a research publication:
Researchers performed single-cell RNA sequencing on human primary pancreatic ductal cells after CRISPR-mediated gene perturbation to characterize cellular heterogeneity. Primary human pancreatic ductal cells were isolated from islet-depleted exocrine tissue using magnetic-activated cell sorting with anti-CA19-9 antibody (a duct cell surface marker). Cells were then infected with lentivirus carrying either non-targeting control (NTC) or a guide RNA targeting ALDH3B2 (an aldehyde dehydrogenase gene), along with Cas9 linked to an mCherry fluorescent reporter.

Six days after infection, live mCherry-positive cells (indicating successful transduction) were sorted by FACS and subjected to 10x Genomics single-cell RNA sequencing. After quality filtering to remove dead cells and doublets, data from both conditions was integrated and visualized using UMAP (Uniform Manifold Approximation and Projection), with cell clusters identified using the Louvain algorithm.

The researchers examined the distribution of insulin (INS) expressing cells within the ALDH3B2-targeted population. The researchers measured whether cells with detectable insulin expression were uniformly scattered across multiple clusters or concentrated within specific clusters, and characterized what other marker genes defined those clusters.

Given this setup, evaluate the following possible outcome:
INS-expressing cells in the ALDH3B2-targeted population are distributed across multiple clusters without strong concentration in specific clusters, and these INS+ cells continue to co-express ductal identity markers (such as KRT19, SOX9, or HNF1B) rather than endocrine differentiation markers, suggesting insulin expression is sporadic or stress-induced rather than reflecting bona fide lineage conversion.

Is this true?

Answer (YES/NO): NO